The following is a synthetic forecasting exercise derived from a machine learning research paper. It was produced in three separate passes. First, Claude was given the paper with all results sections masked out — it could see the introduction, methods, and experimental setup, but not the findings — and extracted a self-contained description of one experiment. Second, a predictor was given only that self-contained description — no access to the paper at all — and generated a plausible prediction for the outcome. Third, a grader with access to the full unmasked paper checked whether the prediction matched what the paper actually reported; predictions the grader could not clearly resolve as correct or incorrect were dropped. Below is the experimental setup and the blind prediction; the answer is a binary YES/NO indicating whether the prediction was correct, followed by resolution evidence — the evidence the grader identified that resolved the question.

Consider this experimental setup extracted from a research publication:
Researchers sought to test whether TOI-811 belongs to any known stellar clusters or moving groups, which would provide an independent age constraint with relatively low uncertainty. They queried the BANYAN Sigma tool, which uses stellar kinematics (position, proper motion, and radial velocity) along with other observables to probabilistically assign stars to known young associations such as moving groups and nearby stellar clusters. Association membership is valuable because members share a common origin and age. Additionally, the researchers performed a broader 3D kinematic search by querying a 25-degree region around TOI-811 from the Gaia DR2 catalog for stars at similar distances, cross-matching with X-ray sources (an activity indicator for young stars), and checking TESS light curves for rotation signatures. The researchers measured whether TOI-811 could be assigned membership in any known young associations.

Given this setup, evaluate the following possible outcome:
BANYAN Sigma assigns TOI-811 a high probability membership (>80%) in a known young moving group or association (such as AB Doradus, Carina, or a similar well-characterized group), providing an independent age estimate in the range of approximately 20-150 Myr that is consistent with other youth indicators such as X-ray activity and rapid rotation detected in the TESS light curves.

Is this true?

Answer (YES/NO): NO